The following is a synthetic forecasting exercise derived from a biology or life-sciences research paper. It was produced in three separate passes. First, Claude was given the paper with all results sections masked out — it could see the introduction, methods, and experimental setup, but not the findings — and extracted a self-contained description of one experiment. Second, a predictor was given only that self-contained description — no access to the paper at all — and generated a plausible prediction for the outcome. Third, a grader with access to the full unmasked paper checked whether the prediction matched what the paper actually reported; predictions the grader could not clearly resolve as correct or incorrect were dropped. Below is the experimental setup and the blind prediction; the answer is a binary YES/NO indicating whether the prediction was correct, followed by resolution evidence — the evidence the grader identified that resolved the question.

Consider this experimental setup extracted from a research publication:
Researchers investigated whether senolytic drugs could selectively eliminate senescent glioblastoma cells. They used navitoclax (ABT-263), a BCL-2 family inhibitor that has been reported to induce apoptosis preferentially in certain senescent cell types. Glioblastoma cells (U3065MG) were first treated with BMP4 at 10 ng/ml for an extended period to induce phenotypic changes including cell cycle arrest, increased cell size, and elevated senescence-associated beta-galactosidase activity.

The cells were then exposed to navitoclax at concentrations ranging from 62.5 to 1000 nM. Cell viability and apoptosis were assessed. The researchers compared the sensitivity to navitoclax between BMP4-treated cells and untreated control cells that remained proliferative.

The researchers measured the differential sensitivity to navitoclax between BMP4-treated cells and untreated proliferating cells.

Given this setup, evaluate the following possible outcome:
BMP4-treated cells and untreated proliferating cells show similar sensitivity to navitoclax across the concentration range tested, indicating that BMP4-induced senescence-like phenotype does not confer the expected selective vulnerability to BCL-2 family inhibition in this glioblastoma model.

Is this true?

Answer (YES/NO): NO